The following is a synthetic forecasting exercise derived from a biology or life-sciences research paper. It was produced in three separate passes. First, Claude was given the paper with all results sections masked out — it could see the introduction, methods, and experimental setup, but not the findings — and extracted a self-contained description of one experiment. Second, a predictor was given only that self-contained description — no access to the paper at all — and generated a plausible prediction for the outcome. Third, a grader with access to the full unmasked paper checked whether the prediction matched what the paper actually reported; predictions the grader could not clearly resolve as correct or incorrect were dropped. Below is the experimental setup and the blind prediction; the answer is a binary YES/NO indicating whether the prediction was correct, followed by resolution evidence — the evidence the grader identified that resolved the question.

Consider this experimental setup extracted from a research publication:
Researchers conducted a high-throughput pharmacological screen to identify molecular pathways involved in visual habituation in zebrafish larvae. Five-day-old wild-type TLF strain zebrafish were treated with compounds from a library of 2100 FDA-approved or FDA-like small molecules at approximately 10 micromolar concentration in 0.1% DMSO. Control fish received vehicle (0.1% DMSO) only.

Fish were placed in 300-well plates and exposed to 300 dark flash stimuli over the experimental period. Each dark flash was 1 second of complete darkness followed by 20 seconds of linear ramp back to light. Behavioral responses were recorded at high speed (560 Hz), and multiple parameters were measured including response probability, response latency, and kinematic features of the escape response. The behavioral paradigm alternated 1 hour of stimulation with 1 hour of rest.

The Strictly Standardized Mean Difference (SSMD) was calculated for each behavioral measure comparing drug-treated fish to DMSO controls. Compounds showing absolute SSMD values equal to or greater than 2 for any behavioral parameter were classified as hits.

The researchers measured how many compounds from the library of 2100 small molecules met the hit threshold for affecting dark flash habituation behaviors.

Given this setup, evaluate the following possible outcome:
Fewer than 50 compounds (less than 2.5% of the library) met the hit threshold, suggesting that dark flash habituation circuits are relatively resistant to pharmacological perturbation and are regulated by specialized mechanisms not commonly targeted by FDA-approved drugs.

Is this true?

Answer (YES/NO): NO